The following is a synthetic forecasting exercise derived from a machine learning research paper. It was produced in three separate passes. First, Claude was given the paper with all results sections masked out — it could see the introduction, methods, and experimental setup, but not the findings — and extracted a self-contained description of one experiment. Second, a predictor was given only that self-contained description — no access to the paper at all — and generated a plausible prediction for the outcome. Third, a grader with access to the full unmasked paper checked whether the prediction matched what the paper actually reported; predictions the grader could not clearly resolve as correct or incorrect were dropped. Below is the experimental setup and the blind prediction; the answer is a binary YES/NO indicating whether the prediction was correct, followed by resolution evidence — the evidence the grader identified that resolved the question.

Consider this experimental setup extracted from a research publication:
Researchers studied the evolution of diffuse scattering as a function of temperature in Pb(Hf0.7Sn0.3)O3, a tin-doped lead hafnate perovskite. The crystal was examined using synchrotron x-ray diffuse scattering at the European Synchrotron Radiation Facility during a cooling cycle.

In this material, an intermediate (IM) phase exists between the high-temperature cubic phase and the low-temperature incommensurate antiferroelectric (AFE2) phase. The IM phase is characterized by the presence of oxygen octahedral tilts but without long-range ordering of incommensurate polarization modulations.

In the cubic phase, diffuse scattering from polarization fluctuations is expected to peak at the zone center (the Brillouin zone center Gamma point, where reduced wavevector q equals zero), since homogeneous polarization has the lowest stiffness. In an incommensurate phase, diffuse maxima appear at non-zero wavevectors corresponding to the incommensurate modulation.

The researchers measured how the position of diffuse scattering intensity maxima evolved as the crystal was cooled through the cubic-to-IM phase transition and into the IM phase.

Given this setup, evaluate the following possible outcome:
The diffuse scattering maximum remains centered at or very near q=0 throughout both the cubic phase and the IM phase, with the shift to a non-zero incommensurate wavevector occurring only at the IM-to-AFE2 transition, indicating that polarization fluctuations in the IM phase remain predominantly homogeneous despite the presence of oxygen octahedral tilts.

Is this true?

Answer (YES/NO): NO